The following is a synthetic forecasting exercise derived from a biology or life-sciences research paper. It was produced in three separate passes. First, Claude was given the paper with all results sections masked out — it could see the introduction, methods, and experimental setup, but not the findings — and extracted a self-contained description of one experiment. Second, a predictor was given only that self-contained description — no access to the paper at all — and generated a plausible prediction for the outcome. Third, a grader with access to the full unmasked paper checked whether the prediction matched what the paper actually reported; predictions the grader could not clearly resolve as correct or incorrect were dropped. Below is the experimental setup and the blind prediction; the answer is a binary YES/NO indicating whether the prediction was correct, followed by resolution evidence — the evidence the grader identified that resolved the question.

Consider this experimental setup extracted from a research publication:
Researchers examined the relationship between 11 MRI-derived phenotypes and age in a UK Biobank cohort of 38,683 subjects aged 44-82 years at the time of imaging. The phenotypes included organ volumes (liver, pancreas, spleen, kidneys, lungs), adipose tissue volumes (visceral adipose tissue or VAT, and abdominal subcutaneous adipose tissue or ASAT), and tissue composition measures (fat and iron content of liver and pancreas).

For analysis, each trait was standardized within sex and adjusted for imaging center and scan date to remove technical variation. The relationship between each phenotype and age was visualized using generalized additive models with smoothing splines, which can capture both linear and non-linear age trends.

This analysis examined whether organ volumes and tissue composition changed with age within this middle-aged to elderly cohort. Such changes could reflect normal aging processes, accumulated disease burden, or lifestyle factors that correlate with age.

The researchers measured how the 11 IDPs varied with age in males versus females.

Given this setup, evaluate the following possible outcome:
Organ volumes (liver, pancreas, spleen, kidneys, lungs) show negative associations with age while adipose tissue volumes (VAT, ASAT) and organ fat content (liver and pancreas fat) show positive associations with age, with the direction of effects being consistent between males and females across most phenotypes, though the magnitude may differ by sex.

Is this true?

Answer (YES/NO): NO